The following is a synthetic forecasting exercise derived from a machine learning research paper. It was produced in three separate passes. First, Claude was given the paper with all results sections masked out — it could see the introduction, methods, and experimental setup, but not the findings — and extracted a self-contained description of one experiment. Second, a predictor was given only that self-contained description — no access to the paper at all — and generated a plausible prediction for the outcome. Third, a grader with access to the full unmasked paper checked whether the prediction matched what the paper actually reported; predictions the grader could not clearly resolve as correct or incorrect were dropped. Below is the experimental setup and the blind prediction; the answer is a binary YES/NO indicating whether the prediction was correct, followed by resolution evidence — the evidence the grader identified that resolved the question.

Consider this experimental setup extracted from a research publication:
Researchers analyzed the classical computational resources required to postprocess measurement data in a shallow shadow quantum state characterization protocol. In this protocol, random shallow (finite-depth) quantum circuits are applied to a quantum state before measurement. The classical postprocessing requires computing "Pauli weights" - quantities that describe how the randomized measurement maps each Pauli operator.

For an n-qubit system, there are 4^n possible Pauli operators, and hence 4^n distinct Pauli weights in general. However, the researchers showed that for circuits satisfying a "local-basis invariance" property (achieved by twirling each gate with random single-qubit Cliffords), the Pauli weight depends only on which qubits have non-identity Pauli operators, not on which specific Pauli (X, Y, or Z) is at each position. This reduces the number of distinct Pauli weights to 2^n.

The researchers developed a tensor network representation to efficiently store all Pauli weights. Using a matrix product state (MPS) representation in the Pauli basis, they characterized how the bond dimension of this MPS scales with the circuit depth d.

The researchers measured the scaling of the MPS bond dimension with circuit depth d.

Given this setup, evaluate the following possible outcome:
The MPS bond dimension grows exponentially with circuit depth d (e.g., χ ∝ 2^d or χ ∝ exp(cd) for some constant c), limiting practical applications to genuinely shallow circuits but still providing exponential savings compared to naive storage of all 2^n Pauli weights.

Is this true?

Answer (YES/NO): YES